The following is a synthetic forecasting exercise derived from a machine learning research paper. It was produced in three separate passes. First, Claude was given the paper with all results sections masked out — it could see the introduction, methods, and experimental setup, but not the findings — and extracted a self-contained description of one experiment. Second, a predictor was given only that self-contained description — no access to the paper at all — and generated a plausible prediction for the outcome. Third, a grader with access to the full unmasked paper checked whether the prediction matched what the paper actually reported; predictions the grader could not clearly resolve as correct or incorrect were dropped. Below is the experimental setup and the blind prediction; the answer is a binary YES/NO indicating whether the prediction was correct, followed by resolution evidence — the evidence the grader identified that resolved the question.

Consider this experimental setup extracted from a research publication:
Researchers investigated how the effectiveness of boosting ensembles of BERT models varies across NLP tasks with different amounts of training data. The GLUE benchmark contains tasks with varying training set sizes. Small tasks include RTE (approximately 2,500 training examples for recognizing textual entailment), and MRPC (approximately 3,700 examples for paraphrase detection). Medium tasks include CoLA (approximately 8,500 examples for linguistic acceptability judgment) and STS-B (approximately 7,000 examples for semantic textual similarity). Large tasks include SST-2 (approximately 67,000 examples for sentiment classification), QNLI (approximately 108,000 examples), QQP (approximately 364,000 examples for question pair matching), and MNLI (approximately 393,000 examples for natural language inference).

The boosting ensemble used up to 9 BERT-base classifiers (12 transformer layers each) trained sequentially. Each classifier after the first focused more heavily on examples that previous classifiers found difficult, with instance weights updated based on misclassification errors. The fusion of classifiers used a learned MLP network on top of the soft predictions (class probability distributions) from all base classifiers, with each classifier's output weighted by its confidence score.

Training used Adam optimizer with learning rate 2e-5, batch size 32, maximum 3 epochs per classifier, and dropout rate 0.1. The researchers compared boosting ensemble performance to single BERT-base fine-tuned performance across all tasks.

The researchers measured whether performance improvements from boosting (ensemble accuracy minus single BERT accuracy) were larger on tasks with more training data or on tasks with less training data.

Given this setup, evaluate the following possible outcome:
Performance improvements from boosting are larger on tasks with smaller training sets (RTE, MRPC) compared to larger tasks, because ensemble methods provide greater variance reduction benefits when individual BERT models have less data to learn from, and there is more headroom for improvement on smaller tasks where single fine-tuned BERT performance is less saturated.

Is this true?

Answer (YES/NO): YES